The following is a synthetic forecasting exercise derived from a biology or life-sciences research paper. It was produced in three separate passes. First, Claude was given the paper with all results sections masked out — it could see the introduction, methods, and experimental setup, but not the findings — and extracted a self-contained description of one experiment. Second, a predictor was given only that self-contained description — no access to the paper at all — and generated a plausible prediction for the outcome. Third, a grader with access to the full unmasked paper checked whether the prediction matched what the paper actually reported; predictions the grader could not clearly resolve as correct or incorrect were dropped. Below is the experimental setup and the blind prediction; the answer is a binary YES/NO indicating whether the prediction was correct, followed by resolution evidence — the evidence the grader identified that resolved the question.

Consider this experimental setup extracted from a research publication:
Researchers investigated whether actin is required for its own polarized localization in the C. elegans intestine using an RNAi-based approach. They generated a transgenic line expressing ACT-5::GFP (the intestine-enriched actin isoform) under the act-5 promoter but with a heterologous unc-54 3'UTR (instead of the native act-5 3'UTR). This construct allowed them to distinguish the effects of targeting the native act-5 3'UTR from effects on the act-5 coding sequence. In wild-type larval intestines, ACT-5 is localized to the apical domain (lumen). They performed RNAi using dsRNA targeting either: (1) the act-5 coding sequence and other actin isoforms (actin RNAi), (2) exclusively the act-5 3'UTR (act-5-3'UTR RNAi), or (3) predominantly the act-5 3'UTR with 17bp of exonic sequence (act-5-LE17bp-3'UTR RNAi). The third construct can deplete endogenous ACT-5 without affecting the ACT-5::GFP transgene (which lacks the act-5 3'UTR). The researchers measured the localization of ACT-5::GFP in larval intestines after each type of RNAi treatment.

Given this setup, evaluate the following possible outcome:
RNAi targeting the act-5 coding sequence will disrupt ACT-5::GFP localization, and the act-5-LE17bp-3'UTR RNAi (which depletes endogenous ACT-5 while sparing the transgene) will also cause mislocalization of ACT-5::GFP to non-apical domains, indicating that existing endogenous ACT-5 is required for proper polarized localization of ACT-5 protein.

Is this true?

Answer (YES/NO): YES